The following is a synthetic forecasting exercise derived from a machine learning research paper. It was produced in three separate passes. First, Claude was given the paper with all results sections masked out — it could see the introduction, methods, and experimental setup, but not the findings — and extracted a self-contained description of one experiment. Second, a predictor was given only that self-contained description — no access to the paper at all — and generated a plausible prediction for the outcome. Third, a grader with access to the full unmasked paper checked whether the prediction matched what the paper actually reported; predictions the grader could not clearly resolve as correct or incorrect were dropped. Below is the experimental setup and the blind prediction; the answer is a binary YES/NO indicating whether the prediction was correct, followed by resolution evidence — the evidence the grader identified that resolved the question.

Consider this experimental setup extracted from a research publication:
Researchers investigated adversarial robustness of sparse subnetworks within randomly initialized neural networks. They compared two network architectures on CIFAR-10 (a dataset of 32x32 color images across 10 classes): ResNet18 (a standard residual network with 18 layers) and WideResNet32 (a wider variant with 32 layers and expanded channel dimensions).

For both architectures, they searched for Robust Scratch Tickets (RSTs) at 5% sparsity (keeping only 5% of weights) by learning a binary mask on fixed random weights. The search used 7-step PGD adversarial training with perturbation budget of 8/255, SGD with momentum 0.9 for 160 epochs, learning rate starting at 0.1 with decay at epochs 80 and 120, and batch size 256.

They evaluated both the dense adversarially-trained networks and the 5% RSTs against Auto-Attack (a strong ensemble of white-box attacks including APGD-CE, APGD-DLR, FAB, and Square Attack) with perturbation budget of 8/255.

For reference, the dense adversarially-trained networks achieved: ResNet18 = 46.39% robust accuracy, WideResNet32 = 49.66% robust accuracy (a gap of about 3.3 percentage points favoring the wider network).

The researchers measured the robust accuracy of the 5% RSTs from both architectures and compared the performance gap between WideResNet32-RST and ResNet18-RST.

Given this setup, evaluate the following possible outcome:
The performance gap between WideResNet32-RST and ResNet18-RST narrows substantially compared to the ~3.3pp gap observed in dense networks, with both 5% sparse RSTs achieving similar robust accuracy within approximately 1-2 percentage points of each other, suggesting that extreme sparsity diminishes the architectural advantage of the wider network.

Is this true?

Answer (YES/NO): NO